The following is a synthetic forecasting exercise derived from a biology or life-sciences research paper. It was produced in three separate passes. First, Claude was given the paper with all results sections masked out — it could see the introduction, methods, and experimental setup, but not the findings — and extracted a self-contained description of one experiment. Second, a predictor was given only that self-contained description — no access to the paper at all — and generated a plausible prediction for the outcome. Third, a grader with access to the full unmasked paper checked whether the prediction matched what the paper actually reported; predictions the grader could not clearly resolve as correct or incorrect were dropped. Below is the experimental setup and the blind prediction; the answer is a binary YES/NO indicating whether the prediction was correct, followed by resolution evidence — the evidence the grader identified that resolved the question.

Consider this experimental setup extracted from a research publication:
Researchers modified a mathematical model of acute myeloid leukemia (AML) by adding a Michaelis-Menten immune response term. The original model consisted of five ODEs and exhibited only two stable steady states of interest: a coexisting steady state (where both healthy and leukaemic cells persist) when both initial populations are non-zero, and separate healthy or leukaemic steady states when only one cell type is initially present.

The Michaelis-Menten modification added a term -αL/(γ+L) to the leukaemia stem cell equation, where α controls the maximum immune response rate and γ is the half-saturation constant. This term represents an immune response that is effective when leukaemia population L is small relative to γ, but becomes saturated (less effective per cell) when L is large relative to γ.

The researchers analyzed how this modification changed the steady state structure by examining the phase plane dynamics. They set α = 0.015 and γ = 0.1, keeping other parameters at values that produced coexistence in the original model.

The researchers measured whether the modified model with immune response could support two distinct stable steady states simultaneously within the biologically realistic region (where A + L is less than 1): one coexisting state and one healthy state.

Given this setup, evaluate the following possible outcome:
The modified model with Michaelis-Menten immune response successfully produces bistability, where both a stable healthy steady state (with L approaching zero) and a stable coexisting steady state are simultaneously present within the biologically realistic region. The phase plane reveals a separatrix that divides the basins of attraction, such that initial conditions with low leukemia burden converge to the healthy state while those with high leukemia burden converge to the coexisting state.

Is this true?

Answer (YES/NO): YES